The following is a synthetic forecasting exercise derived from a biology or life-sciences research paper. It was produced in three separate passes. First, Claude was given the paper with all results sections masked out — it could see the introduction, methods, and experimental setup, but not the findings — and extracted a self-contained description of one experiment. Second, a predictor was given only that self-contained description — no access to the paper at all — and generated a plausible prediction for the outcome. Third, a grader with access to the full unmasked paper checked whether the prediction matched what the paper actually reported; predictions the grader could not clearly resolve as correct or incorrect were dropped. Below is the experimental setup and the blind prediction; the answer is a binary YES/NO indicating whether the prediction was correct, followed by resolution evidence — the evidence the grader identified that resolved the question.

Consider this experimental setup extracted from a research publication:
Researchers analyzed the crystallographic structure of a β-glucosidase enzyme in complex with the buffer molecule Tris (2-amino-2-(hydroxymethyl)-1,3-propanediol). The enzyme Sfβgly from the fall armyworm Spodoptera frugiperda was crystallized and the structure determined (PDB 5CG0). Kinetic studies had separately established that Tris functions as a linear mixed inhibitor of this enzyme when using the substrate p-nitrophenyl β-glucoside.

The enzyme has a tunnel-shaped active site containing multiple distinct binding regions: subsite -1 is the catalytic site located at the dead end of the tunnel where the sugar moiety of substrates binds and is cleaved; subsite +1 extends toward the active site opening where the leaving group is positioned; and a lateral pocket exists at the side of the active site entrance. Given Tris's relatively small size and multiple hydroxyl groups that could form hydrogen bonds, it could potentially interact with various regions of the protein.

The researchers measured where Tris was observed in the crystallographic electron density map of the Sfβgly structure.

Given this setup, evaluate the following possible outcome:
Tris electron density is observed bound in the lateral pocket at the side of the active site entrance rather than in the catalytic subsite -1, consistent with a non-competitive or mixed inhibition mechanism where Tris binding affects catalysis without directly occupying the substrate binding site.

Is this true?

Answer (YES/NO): NO